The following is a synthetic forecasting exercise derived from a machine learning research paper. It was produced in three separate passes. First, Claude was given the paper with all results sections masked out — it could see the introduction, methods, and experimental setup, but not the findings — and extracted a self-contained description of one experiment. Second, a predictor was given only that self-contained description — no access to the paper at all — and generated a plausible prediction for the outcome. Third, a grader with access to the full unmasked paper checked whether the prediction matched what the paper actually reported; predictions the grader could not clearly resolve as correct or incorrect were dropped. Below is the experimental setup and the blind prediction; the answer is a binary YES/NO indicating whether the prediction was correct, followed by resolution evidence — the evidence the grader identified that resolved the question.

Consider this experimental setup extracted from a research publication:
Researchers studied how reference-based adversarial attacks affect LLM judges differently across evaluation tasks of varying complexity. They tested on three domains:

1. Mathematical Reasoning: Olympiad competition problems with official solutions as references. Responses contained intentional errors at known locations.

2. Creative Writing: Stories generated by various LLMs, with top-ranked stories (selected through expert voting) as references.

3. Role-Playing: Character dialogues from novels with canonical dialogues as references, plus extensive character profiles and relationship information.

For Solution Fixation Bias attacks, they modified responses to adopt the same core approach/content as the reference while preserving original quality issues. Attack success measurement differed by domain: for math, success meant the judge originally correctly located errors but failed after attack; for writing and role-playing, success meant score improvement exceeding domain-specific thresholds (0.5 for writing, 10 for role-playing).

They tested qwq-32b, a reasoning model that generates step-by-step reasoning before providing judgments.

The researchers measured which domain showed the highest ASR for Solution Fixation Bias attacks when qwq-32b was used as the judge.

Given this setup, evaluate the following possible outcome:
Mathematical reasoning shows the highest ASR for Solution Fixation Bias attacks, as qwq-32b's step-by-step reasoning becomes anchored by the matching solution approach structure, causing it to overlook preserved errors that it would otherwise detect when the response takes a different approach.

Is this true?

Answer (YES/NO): NO